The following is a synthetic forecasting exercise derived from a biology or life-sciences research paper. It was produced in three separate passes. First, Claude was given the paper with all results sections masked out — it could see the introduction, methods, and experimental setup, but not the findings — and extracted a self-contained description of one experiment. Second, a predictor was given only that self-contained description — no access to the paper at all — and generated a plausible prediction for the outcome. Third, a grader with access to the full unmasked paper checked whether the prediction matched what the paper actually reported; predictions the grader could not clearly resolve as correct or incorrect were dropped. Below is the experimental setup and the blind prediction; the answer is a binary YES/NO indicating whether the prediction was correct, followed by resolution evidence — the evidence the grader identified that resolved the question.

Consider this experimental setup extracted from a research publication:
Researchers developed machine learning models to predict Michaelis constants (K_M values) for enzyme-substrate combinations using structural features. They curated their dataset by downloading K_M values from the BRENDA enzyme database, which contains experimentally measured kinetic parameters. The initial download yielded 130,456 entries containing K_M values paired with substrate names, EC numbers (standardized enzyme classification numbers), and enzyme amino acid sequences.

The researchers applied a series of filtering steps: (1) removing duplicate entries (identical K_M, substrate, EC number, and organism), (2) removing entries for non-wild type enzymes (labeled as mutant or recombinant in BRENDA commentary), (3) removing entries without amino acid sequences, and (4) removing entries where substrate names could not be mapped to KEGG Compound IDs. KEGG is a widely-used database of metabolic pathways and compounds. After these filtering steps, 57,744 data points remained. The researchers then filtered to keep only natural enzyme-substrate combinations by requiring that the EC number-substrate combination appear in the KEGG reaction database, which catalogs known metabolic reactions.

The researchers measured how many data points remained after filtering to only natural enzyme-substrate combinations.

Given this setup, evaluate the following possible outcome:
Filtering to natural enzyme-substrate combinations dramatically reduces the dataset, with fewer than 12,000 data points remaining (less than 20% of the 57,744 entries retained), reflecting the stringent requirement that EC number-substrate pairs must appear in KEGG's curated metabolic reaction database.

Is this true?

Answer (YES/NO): NO